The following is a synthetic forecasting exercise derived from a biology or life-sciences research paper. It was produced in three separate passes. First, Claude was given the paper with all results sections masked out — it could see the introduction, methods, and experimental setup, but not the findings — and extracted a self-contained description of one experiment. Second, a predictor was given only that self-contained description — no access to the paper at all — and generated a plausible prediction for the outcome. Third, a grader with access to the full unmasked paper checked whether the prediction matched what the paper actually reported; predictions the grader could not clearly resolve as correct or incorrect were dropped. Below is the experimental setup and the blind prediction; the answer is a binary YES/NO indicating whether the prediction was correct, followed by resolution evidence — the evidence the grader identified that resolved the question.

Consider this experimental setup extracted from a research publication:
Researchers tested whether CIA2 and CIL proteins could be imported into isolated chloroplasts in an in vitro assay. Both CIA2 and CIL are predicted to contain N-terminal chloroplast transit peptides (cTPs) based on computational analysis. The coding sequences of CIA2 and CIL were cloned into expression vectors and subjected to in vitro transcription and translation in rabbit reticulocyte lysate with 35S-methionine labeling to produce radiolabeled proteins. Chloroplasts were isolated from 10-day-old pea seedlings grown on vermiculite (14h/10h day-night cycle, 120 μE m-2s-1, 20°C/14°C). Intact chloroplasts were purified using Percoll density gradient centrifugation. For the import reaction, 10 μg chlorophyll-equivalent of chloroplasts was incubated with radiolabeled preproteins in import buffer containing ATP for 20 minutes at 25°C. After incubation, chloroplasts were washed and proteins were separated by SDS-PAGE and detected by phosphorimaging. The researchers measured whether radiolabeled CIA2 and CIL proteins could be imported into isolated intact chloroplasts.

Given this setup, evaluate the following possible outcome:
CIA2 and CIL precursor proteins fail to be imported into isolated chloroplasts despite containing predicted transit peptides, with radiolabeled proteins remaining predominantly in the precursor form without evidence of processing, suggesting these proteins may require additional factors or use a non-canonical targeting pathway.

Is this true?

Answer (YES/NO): NO